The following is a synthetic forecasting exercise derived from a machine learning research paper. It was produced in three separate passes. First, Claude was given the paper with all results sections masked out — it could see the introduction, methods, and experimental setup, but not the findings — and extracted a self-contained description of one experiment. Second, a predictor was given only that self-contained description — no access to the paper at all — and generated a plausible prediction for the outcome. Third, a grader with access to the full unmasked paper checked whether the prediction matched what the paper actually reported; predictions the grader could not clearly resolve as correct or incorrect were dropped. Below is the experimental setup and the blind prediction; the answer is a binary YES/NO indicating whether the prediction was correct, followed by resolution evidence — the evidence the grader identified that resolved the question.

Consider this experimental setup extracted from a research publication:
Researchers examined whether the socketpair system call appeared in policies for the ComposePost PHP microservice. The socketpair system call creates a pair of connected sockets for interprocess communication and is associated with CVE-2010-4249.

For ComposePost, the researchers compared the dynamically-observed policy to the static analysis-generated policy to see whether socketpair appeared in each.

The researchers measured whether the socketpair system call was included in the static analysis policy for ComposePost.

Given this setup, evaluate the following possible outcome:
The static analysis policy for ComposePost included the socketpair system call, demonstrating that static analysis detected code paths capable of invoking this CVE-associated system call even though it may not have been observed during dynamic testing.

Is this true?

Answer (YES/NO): NO